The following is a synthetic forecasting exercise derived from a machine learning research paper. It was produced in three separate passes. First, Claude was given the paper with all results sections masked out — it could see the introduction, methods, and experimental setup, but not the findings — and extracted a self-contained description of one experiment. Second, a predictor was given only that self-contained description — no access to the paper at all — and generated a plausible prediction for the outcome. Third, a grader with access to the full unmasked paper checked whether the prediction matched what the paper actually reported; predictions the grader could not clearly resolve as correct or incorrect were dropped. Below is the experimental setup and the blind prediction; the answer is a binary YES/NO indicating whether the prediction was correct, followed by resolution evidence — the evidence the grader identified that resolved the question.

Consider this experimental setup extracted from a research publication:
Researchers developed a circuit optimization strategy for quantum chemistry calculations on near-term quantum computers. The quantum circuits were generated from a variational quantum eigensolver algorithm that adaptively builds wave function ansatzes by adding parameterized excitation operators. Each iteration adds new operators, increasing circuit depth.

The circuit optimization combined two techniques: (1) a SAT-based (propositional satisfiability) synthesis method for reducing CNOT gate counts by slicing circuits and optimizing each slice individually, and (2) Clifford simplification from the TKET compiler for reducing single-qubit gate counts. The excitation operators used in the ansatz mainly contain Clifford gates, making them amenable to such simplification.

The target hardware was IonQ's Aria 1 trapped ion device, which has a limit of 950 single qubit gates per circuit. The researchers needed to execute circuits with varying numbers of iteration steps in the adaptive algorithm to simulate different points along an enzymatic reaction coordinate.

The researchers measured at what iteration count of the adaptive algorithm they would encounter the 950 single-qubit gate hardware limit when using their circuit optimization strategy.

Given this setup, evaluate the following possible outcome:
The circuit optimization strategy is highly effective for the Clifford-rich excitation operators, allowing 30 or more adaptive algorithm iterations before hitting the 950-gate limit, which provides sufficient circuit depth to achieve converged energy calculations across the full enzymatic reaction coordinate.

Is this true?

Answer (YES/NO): YES